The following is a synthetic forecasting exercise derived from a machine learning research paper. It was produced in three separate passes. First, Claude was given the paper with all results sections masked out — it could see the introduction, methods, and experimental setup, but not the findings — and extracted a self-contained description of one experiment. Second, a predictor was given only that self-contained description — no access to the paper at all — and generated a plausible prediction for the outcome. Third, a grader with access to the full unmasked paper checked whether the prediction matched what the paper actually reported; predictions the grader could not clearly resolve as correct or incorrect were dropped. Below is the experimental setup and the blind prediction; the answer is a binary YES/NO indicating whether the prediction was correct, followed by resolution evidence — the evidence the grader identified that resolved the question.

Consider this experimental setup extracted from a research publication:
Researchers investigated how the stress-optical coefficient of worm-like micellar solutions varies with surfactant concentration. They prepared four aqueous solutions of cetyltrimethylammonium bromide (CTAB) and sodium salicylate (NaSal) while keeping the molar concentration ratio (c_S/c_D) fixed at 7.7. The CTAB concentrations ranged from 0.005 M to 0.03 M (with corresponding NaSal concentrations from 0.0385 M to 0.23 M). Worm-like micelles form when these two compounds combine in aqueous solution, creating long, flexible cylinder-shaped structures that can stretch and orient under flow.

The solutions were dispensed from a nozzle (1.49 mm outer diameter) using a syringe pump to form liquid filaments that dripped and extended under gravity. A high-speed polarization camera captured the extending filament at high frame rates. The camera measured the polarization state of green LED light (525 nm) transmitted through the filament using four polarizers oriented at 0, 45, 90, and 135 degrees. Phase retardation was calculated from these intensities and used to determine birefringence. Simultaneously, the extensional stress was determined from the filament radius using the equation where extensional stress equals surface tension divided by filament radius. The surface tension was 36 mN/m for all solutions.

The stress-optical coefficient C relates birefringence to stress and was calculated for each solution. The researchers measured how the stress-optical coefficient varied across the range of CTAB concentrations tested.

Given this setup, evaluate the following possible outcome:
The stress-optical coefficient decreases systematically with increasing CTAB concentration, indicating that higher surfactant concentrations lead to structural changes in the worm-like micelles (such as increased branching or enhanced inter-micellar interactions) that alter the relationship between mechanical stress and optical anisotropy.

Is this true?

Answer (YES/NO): NO